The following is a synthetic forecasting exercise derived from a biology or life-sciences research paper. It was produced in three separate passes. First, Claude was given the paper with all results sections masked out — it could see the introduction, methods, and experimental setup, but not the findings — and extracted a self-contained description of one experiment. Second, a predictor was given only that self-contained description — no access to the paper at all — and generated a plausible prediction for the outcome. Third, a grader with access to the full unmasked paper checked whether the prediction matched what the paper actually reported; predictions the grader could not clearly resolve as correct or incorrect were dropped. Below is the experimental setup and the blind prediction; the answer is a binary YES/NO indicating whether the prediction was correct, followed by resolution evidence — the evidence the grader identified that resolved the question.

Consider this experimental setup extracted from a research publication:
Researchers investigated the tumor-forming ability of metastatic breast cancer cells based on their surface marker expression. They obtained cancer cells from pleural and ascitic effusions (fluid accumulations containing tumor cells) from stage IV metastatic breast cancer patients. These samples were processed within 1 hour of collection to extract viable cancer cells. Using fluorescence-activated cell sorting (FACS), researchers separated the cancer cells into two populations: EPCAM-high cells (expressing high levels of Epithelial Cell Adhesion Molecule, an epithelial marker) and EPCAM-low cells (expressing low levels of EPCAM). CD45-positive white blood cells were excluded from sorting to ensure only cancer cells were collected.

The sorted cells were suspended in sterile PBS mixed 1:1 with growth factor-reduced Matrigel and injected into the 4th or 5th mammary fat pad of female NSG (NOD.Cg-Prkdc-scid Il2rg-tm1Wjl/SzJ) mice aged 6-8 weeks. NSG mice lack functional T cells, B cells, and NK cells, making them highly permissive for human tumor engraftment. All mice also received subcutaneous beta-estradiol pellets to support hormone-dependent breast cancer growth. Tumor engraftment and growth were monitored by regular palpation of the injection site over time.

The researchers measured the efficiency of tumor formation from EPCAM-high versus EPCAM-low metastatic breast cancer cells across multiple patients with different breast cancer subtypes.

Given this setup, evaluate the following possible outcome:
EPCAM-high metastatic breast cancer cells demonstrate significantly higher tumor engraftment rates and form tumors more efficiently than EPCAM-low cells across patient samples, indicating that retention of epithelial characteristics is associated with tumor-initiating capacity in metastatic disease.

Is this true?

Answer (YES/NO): YES